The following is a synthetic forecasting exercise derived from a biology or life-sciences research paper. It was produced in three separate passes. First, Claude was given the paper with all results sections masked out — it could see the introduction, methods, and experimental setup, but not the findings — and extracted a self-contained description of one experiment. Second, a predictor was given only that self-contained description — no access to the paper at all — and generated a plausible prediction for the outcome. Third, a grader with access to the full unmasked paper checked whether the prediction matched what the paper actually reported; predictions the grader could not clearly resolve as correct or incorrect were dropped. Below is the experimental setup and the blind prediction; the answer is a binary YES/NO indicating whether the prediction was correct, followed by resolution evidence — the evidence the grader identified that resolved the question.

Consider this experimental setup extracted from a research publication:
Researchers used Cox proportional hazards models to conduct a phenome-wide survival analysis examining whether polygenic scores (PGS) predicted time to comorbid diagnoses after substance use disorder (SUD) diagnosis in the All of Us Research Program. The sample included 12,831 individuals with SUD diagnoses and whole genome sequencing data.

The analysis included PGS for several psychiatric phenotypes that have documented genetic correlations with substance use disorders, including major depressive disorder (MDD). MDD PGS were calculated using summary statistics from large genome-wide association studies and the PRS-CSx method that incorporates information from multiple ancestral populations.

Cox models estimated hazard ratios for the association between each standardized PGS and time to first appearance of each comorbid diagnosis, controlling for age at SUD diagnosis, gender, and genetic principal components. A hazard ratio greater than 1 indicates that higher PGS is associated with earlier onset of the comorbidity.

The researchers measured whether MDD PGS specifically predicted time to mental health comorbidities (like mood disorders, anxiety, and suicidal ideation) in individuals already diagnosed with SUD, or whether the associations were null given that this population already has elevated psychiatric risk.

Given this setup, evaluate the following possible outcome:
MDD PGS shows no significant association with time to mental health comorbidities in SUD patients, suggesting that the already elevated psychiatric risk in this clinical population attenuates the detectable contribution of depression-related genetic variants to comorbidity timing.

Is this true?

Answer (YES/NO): YES